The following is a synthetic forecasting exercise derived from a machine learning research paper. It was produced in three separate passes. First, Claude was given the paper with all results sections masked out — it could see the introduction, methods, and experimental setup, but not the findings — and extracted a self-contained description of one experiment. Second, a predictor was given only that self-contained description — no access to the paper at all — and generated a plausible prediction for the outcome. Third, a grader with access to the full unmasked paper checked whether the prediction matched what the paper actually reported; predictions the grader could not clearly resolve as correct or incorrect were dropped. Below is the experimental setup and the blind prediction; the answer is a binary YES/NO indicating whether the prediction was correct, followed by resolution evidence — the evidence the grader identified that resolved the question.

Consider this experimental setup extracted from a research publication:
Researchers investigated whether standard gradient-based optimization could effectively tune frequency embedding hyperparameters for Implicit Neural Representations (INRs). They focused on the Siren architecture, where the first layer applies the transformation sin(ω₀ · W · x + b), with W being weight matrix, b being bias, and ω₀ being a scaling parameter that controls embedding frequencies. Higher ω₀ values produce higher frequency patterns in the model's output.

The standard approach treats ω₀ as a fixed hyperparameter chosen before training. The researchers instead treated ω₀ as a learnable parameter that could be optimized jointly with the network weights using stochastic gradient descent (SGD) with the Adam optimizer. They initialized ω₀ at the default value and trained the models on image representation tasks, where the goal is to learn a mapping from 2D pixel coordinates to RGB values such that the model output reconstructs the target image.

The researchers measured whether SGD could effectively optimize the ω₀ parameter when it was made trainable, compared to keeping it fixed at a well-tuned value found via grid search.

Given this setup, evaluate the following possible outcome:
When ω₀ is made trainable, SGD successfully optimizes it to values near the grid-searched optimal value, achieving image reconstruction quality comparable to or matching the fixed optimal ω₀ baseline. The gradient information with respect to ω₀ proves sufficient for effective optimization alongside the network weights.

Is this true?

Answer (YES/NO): NO